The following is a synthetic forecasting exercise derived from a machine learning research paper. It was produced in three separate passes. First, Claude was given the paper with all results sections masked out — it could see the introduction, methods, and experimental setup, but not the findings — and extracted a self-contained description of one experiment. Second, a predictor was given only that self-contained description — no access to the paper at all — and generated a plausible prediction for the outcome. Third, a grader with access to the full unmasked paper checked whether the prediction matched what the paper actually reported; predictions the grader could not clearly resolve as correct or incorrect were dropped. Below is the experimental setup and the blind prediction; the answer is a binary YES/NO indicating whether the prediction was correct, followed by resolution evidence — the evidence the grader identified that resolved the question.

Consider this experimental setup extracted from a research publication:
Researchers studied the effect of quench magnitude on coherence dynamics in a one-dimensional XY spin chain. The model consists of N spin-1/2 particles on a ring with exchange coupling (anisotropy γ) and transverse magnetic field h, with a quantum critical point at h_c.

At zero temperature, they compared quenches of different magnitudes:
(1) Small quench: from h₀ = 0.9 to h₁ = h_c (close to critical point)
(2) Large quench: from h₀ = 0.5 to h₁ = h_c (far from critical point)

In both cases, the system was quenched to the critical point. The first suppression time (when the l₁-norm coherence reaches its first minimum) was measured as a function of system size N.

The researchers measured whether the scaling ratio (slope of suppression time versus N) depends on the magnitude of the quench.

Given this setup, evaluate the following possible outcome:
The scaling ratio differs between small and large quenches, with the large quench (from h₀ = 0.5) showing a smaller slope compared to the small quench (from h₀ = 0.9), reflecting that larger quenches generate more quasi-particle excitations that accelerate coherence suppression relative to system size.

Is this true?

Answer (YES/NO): NO